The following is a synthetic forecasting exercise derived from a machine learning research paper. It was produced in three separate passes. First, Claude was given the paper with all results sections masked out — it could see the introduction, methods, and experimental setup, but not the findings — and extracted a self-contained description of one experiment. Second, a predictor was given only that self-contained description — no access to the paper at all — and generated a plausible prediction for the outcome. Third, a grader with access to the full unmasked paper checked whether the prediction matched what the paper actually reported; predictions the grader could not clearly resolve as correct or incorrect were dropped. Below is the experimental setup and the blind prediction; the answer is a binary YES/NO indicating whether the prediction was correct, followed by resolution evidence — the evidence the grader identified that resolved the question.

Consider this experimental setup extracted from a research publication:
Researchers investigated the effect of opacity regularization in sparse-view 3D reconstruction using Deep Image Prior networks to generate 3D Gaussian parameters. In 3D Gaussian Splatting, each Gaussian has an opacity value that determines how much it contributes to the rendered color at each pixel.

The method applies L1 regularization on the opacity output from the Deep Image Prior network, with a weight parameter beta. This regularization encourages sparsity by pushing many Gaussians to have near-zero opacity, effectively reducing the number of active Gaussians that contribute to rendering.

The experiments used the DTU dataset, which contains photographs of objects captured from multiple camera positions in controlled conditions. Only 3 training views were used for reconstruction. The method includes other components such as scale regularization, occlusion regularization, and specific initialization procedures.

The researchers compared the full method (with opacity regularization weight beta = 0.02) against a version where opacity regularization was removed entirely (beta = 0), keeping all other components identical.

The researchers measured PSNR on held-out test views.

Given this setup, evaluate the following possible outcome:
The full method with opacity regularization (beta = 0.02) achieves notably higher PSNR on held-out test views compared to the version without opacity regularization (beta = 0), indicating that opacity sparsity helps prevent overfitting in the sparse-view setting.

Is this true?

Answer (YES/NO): YES